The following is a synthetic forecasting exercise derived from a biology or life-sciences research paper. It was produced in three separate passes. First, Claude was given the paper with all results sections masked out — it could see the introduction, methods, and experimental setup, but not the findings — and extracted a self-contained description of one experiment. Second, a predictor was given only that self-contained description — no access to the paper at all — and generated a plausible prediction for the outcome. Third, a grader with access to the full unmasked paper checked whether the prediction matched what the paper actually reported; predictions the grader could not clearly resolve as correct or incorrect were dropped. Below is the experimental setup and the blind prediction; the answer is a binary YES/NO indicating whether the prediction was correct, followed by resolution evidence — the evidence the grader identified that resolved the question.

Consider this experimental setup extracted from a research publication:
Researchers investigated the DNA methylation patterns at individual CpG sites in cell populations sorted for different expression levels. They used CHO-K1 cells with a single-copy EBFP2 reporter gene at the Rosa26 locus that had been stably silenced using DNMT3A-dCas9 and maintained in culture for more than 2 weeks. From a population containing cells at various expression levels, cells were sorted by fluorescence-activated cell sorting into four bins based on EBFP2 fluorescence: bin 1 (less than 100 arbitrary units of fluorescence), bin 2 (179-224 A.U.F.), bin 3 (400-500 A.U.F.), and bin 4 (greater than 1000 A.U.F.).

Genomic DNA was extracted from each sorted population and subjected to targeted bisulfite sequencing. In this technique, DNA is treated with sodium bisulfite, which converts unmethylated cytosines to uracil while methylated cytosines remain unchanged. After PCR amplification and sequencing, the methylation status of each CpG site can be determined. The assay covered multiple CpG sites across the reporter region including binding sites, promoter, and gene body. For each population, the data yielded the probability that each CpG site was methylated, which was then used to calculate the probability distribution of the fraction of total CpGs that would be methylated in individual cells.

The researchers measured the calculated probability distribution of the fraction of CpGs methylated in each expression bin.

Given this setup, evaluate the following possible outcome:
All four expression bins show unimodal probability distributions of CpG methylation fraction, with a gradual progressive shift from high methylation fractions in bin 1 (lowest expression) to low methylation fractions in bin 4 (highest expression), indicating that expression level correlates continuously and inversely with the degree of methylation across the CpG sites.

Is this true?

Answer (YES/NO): YES